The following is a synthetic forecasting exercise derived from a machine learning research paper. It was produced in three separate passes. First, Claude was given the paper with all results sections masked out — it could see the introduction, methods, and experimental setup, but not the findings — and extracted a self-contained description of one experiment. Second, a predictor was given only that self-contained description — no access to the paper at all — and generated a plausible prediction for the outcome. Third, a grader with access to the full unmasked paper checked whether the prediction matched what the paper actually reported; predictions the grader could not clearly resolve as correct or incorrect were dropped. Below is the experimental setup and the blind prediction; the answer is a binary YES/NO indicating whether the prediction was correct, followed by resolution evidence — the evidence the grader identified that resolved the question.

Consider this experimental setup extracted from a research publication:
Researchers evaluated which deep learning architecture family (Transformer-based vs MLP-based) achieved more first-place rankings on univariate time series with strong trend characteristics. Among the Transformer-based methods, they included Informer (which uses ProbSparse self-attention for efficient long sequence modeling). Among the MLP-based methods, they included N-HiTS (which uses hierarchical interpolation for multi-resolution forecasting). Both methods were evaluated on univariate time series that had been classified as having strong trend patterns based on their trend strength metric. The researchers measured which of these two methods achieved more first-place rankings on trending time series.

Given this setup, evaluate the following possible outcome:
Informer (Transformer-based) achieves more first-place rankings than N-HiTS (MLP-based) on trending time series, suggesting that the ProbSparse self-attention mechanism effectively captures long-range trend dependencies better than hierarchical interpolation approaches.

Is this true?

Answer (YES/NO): NO